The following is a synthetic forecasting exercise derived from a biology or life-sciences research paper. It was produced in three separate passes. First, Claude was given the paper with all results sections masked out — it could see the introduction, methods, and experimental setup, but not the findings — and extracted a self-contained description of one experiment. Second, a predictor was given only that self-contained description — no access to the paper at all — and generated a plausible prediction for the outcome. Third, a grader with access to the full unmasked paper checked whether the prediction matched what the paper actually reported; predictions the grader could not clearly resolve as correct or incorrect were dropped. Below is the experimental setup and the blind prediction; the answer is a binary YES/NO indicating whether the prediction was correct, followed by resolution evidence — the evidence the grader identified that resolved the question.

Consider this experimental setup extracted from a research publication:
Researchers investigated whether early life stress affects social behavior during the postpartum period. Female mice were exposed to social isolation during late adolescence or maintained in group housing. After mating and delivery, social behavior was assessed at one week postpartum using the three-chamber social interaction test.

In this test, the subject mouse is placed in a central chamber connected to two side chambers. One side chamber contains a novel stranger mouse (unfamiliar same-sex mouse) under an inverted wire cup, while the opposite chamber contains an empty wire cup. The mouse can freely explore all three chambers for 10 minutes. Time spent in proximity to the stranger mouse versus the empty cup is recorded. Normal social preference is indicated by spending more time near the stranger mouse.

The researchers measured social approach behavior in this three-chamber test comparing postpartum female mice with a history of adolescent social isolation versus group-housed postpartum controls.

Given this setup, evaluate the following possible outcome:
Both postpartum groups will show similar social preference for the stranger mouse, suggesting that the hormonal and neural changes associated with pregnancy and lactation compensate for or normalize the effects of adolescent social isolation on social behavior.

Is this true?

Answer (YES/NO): YES